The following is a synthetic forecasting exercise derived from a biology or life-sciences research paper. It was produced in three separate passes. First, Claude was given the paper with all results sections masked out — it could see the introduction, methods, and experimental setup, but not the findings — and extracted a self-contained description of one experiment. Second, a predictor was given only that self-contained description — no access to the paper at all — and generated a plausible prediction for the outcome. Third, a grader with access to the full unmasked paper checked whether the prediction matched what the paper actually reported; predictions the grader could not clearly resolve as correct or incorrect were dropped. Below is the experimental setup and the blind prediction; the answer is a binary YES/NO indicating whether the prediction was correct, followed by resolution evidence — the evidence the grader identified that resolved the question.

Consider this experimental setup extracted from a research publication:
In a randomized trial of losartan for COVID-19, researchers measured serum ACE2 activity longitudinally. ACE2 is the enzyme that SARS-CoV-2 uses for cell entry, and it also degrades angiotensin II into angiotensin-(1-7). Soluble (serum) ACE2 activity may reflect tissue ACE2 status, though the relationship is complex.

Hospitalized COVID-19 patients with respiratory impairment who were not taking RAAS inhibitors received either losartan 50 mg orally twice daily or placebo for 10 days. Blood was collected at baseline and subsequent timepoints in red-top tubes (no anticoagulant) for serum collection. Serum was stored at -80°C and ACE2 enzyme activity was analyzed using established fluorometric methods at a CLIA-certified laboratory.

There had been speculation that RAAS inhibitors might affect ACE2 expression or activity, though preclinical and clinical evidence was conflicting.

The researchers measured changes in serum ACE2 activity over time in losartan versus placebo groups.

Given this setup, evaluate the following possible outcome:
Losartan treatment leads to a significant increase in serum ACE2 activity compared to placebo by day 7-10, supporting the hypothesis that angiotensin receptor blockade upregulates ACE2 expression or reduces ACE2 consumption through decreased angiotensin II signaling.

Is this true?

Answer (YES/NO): NO